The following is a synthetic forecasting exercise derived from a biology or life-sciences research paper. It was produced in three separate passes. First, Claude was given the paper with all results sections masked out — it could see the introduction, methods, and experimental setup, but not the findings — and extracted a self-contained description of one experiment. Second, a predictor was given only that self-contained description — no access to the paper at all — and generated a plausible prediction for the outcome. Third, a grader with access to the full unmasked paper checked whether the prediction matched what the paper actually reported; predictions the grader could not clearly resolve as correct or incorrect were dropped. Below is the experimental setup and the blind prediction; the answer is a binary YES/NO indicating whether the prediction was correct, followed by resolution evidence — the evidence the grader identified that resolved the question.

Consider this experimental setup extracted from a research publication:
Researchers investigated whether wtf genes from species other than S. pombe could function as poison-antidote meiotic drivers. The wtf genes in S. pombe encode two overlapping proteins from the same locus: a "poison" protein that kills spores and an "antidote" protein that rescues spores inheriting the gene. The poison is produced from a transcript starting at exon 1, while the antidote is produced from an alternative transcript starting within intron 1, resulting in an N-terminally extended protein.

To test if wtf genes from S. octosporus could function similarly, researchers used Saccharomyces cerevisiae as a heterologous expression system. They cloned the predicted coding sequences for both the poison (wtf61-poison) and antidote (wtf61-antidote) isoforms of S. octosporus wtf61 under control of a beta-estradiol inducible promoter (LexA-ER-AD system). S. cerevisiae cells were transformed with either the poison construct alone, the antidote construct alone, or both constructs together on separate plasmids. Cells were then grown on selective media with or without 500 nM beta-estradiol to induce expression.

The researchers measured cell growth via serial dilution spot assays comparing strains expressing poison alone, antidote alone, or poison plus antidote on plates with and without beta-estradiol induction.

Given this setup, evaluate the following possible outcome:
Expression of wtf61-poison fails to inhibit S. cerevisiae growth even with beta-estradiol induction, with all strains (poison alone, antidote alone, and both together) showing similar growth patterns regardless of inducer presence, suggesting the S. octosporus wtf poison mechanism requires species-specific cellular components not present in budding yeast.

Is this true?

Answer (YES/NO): NO